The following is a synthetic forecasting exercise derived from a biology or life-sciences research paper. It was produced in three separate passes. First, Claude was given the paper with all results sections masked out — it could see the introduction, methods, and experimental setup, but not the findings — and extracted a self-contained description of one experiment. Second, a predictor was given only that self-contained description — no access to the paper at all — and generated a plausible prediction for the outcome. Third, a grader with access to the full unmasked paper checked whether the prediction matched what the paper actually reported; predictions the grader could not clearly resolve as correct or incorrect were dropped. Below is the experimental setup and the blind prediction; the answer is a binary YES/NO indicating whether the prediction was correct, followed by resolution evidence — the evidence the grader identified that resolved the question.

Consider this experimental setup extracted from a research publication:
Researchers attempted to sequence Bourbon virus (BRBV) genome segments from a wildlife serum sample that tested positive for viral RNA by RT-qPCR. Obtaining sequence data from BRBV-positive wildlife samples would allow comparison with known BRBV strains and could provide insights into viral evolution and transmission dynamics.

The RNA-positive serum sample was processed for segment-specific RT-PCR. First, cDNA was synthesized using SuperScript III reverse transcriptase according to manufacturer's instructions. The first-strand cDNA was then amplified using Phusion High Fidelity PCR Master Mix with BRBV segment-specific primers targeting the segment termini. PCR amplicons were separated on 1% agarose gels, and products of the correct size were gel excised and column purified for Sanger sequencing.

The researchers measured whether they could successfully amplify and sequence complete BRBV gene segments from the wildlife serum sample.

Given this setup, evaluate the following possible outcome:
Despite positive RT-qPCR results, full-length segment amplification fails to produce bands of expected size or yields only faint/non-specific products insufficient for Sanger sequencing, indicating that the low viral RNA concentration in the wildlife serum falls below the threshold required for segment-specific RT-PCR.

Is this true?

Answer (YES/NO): NO